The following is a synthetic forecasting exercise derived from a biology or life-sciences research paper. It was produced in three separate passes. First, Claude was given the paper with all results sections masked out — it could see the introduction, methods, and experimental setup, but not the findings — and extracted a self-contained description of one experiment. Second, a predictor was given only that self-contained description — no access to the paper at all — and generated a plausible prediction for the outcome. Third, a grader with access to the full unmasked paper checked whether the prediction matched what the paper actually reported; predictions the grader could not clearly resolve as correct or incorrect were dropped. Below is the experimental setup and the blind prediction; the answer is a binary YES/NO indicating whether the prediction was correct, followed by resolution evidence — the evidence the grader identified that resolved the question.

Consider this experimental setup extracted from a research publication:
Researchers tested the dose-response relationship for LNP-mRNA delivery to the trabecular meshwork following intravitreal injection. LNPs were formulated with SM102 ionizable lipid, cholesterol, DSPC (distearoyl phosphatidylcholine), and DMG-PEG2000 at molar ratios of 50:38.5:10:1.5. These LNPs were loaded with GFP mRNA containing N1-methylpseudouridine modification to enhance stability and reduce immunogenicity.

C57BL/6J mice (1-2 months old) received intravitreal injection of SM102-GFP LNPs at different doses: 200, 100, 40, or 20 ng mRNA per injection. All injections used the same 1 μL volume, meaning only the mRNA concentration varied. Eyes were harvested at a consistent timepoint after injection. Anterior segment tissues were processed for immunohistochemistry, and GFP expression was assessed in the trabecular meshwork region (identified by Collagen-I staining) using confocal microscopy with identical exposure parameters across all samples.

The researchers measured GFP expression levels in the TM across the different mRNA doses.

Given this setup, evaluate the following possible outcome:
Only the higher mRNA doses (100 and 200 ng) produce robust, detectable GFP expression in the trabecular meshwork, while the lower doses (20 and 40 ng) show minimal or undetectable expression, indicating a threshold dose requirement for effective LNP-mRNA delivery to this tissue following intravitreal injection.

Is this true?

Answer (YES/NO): NO